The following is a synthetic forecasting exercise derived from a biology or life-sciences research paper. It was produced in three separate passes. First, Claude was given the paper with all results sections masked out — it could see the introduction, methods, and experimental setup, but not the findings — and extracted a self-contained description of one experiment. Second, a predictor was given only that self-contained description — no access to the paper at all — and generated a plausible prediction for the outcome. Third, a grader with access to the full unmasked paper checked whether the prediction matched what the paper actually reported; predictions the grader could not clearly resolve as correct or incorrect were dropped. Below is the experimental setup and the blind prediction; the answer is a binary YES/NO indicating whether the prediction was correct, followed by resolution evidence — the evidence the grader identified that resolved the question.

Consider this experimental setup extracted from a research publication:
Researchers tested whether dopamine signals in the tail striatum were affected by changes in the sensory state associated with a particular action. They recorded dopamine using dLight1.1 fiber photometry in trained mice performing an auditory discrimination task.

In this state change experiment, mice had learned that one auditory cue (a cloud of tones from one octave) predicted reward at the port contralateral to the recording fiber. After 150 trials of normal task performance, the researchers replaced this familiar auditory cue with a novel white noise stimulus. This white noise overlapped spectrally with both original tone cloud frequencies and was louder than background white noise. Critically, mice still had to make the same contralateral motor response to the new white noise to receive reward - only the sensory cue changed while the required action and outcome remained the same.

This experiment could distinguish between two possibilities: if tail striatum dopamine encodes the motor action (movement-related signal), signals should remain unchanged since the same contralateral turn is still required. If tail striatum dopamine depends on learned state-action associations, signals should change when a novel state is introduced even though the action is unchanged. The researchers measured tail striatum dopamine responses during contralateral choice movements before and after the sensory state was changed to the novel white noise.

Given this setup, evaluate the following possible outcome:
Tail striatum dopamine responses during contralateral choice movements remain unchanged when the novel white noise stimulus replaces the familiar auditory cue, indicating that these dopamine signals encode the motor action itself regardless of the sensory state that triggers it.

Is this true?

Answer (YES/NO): NO